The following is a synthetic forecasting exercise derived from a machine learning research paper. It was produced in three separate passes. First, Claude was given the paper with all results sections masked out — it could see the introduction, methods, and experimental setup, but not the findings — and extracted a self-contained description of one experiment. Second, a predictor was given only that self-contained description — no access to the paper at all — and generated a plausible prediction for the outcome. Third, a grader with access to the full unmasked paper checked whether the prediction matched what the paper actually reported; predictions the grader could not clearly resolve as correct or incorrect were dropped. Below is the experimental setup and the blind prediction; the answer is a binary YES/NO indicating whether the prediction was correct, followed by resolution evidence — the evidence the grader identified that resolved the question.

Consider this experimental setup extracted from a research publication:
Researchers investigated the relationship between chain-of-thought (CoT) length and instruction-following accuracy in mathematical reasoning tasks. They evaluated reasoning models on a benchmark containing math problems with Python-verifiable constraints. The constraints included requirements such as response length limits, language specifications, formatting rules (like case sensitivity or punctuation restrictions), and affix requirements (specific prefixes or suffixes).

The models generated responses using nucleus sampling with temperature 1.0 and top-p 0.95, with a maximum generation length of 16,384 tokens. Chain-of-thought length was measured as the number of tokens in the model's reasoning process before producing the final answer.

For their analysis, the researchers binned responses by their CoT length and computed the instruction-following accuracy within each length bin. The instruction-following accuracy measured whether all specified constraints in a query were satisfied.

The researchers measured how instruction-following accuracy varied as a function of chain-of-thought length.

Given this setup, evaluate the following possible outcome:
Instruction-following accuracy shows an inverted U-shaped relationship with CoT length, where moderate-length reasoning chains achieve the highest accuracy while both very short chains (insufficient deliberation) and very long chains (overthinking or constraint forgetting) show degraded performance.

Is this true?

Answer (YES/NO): NO